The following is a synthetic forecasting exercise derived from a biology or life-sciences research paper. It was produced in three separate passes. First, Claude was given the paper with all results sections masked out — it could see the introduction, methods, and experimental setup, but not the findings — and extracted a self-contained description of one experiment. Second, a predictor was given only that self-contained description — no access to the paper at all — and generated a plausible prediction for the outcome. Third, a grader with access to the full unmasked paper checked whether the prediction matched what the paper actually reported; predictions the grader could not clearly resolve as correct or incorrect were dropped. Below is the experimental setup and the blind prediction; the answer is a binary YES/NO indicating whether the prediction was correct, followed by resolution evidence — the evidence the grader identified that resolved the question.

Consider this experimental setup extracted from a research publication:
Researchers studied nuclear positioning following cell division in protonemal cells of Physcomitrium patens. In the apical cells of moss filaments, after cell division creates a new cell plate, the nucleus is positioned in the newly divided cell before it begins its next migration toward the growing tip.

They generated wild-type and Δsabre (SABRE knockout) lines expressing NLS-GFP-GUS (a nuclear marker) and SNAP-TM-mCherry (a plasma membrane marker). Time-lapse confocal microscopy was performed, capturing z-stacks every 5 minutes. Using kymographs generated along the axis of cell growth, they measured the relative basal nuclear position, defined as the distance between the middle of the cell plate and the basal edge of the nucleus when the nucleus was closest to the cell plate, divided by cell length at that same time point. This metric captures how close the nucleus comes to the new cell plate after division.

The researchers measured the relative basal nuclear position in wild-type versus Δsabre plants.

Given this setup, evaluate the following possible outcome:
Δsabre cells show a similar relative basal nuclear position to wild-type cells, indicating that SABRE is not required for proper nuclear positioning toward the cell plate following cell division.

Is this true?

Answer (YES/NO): NO